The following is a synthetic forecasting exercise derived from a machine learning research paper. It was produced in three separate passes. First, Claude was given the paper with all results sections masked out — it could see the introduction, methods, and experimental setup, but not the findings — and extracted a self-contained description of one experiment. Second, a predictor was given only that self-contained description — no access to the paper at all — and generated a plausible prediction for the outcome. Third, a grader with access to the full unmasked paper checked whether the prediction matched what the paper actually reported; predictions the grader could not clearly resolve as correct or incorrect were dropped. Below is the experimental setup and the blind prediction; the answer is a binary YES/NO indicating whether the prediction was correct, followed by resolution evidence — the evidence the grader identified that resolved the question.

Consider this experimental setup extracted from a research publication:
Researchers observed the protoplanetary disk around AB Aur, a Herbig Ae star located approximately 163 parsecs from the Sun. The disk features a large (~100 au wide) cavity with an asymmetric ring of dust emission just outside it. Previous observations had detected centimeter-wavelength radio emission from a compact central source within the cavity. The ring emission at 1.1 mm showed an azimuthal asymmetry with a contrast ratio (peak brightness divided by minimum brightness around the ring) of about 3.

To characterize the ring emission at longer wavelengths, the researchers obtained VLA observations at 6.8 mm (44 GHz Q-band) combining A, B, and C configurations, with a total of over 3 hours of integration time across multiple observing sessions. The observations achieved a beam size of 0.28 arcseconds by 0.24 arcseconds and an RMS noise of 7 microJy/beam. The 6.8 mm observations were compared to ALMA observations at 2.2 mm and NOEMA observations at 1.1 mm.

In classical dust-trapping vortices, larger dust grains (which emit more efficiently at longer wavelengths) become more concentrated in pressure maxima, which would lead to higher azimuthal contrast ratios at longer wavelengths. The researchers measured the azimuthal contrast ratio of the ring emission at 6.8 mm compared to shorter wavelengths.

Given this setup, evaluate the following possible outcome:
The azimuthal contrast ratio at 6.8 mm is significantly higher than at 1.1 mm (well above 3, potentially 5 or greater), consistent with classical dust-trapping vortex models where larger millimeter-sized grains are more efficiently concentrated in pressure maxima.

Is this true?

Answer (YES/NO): NO